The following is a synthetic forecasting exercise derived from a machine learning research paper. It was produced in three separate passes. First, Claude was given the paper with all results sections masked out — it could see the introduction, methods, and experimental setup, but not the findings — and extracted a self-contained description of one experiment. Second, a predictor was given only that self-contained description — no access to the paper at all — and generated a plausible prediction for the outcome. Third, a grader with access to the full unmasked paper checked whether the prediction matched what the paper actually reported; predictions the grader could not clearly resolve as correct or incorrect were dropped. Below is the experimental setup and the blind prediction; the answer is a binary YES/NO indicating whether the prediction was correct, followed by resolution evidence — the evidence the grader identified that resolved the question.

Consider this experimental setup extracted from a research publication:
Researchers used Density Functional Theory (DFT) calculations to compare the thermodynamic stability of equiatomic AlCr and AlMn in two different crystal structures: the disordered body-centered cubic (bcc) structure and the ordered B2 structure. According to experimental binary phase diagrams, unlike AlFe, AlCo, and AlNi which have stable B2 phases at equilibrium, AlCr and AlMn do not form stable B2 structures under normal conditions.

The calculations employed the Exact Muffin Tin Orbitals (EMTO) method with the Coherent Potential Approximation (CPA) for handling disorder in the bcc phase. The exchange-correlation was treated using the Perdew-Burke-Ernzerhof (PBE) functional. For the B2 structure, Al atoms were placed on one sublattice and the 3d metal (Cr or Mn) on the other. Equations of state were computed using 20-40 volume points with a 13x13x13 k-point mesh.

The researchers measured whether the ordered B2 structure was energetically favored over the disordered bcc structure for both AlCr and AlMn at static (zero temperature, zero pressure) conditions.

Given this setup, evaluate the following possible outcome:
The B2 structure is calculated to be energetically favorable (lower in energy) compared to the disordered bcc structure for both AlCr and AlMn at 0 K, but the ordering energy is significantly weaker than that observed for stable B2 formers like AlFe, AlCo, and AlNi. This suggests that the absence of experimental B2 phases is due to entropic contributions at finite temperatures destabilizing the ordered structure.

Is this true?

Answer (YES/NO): NO